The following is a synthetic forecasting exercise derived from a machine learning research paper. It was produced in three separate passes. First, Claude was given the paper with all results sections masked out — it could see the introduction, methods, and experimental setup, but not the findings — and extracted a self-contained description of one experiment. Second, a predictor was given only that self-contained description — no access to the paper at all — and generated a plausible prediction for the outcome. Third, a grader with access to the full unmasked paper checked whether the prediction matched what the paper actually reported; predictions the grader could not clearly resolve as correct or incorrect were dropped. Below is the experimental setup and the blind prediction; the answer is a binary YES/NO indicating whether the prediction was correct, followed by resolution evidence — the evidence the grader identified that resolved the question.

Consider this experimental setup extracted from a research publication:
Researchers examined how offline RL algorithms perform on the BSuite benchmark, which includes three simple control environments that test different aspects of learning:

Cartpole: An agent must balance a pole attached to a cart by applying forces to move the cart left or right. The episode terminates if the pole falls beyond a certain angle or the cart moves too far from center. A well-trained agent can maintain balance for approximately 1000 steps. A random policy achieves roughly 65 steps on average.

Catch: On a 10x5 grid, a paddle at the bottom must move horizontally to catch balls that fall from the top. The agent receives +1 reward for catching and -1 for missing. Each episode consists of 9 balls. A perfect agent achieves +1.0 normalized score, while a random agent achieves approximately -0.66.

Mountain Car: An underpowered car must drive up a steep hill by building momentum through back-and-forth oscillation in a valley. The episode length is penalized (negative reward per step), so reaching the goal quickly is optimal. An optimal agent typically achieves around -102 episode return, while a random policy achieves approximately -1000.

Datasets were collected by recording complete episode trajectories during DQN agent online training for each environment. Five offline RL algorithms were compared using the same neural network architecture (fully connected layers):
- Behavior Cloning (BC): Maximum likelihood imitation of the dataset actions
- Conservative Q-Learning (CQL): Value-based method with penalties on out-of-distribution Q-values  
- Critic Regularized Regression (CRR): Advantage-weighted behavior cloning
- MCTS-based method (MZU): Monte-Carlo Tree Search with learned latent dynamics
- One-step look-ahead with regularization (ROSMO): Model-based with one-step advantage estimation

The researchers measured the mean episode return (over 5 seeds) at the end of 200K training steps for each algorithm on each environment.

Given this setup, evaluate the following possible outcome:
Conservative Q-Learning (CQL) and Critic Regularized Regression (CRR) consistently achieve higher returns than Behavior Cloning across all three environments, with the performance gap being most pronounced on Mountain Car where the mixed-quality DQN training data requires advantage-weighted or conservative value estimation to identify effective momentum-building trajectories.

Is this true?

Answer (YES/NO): NO